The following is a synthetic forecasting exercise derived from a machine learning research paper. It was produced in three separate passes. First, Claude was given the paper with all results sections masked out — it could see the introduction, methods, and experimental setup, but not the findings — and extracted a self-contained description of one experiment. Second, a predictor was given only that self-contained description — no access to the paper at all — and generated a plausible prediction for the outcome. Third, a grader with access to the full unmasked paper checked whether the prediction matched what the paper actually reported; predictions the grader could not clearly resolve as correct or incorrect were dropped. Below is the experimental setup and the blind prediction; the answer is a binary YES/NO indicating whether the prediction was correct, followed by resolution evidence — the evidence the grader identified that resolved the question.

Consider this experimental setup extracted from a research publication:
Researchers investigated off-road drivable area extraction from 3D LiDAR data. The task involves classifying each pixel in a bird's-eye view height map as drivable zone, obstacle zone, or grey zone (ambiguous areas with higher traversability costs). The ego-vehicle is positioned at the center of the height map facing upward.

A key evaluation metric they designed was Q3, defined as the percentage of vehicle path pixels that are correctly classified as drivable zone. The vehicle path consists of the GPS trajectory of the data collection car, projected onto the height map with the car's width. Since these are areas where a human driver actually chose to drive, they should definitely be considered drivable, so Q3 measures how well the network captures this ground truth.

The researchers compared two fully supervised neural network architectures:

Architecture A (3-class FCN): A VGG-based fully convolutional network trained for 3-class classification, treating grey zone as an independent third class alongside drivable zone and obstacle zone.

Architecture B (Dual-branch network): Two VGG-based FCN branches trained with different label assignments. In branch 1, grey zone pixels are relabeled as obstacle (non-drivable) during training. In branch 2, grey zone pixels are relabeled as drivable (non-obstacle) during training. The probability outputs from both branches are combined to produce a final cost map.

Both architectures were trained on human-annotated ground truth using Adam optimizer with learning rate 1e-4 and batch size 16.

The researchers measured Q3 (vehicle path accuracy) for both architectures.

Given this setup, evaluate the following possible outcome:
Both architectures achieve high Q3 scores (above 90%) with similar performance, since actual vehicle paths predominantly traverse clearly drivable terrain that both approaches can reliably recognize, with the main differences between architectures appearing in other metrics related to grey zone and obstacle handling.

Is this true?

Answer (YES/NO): YES